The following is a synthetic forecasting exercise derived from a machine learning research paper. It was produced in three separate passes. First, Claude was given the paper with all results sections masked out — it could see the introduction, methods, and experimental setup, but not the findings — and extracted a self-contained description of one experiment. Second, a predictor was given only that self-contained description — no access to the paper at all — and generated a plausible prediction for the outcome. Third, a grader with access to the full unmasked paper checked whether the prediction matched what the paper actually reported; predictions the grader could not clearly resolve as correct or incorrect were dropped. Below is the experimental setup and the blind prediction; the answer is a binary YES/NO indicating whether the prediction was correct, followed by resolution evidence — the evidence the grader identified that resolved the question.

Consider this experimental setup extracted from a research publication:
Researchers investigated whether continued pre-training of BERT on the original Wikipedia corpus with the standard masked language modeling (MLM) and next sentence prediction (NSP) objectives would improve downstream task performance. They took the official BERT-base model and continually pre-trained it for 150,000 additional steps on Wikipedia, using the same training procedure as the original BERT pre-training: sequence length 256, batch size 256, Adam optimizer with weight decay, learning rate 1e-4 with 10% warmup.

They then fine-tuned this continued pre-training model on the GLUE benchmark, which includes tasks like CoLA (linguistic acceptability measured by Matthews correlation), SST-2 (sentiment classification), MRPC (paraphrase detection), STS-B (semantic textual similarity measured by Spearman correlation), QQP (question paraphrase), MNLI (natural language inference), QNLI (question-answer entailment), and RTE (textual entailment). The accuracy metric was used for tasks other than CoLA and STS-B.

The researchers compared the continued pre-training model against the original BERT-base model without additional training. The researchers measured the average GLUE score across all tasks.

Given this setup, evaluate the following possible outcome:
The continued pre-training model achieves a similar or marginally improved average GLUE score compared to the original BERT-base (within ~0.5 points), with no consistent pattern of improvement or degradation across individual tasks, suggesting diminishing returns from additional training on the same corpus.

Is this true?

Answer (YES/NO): YES